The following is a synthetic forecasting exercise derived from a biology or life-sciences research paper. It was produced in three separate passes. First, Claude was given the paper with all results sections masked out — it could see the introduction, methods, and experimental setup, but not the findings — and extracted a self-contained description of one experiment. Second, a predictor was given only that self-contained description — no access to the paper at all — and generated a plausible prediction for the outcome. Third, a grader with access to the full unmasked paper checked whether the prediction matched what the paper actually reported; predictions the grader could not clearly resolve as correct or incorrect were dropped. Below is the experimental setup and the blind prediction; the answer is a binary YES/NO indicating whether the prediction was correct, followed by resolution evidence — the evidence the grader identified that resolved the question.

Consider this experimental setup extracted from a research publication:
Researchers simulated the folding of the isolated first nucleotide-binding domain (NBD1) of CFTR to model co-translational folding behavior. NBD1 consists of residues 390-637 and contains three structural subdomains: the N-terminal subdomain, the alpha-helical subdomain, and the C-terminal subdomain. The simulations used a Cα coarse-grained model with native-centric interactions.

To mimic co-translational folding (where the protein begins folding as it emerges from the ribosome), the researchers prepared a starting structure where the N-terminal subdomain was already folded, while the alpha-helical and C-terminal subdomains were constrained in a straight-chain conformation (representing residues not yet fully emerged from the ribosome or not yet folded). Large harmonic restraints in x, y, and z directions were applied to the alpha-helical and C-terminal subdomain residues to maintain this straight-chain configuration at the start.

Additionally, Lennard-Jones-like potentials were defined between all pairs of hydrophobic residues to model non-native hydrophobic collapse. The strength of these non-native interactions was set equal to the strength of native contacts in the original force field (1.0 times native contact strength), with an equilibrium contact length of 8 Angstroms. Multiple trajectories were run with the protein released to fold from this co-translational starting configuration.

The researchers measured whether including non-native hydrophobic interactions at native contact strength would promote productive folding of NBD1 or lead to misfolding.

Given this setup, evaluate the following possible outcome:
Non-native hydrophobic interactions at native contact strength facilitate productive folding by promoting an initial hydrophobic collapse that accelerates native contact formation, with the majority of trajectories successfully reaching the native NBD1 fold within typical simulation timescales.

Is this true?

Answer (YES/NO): NO